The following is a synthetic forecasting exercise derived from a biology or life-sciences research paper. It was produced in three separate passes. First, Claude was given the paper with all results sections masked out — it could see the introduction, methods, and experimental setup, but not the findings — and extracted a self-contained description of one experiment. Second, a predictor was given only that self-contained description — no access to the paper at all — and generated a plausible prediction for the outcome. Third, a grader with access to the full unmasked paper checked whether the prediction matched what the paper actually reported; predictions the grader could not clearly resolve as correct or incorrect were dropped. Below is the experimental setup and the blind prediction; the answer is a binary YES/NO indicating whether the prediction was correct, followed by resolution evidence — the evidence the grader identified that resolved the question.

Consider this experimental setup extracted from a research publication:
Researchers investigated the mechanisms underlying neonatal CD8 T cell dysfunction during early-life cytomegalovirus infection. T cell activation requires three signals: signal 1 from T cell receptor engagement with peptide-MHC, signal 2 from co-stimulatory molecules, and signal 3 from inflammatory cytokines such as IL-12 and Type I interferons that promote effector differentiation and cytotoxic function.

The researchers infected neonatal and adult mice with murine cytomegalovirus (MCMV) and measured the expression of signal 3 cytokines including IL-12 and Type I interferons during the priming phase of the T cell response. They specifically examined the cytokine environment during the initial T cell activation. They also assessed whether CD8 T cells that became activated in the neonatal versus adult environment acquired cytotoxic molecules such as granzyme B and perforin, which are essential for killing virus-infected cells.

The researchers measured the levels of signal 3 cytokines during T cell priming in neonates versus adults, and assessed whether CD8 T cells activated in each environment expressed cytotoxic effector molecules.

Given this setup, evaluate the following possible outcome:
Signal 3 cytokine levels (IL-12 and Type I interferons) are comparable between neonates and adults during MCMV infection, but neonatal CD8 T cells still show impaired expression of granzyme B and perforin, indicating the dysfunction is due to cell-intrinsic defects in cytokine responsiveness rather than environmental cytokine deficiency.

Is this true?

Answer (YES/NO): NO